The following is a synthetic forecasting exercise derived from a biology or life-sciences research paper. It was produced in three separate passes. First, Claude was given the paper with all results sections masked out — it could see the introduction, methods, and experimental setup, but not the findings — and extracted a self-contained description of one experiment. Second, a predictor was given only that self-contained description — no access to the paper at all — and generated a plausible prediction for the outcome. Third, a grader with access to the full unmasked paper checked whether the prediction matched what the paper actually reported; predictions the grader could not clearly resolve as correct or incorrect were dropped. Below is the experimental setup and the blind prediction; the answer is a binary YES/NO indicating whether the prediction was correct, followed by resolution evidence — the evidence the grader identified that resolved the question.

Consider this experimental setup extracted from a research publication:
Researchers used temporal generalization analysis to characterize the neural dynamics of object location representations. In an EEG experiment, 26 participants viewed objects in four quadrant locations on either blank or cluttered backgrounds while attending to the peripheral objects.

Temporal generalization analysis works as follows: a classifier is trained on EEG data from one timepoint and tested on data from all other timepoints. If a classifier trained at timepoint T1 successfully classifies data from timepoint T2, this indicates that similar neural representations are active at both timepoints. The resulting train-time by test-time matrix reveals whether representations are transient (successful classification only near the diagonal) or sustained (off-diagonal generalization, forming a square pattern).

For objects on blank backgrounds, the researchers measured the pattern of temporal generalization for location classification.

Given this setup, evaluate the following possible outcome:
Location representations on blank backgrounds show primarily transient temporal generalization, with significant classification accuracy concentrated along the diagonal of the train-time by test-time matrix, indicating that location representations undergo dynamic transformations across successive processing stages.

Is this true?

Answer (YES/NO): NO